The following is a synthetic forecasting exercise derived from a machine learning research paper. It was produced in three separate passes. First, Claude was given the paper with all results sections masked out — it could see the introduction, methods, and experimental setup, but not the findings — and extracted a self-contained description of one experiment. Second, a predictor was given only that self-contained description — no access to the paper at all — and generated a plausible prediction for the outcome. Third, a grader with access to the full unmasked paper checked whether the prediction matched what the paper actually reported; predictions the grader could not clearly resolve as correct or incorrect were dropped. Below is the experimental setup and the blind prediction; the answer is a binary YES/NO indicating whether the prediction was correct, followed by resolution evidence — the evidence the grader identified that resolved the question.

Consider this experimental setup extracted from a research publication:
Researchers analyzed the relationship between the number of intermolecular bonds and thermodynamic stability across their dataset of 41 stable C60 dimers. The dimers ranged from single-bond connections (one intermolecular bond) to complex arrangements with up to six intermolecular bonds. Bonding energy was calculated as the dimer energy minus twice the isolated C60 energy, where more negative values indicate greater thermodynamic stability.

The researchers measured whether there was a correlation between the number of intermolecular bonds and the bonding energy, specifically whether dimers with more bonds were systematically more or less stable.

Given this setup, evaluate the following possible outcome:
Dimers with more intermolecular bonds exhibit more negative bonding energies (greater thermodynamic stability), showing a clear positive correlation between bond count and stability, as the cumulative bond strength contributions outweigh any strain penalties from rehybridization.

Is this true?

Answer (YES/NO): NO